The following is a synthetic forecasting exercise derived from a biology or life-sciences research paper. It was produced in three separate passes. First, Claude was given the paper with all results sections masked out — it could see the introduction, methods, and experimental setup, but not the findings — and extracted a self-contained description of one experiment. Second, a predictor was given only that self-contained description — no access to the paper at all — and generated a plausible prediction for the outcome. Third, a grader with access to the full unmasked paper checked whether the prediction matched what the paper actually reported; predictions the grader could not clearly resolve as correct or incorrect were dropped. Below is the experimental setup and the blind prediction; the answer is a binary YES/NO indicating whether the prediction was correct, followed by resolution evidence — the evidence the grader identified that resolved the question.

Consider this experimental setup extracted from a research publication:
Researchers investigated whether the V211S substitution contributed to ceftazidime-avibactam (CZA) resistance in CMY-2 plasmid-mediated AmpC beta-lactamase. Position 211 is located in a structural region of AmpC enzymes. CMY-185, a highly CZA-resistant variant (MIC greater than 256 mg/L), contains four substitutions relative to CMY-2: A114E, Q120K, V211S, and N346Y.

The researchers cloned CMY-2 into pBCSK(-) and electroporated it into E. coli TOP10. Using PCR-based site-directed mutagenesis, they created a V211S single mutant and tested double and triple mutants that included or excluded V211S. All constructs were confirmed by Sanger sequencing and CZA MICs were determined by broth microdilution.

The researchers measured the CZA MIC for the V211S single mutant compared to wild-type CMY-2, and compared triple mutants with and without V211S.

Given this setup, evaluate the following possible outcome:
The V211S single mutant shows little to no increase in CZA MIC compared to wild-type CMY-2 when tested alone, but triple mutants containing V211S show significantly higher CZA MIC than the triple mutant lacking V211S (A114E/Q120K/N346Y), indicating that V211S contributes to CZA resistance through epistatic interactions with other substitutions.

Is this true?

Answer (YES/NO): NO